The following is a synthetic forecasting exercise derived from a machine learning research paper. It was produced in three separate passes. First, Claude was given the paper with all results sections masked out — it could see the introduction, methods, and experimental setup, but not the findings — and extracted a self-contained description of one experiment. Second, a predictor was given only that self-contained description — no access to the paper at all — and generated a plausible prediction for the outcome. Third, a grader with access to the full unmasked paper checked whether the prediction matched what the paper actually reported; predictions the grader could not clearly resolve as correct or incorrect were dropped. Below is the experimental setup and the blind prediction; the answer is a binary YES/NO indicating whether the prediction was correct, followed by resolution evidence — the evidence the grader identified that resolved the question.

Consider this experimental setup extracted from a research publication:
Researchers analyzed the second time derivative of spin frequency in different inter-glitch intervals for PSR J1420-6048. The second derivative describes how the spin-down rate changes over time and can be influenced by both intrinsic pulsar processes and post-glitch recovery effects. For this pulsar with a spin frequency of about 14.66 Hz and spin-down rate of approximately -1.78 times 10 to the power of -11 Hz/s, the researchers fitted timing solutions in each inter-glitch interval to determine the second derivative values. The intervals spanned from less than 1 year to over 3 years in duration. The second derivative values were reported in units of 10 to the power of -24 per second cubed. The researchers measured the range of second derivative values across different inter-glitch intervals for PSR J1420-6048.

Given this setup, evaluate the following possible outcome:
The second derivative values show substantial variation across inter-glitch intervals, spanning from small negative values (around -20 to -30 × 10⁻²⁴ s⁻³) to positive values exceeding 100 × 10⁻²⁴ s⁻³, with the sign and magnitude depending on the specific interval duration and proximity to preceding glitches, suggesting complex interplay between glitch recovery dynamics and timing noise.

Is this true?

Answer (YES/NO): NO